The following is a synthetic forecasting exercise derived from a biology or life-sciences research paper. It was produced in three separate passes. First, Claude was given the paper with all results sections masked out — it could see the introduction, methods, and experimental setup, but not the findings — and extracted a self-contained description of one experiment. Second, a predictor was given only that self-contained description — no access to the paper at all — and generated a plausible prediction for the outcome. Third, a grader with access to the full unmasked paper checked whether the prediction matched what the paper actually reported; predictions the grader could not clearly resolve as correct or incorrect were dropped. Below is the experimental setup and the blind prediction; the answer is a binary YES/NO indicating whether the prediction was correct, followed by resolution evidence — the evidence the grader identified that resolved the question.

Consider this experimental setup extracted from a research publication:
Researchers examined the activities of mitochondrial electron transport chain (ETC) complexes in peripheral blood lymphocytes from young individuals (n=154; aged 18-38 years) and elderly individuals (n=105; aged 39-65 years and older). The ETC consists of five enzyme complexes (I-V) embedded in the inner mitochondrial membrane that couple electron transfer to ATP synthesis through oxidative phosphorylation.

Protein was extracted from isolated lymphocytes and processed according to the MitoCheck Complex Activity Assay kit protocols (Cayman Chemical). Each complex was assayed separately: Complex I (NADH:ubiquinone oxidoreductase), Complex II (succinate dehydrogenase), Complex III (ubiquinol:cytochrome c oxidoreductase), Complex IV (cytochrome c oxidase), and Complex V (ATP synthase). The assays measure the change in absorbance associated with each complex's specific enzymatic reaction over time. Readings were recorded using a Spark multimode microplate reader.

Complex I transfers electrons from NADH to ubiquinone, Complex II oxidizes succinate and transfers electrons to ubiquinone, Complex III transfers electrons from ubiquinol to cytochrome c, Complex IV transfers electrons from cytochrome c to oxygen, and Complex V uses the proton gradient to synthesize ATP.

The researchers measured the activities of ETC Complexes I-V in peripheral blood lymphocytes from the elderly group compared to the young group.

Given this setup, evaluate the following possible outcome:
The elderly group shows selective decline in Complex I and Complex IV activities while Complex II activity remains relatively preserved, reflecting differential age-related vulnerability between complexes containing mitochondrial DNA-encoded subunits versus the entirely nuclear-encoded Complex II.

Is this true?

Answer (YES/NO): NO